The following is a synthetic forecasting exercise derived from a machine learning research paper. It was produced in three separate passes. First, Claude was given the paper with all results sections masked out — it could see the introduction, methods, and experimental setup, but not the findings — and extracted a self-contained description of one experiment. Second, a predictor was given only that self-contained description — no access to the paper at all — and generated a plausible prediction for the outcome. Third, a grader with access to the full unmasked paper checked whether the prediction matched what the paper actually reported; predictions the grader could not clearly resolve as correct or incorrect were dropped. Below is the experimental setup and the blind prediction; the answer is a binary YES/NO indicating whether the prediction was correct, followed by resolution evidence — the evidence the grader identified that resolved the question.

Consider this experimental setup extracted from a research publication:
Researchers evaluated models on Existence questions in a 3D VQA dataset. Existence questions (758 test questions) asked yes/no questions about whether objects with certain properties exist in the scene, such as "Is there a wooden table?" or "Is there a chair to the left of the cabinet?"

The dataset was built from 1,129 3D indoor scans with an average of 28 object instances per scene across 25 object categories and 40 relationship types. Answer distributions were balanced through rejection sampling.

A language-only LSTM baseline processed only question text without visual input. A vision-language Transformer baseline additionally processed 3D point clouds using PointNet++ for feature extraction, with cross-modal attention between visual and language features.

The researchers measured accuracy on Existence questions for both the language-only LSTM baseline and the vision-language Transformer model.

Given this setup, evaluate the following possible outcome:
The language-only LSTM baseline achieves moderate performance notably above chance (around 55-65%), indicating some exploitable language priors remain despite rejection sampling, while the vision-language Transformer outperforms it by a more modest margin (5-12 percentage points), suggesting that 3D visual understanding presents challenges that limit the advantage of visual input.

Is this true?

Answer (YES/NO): NO